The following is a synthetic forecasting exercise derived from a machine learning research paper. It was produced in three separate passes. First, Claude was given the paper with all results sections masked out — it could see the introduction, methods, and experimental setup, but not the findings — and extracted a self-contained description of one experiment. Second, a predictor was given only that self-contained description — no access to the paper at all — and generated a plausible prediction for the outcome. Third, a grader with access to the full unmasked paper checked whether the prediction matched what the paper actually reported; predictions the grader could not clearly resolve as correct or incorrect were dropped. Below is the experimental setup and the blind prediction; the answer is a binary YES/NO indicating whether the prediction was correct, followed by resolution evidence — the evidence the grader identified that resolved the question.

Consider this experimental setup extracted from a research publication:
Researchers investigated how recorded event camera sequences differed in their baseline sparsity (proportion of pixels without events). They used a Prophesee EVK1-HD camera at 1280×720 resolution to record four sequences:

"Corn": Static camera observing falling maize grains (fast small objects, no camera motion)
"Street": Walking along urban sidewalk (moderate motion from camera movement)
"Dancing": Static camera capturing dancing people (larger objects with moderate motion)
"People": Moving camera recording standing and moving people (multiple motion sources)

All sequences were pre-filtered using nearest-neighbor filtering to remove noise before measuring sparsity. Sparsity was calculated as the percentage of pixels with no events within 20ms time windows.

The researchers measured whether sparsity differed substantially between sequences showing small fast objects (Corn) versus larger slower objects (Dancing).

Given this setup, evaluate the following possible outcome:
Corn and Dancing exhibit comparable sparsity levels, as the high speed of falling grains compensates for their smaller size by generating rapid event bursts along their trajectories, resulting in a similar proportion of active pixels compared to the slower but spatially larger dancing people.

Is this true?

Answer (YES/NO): NO